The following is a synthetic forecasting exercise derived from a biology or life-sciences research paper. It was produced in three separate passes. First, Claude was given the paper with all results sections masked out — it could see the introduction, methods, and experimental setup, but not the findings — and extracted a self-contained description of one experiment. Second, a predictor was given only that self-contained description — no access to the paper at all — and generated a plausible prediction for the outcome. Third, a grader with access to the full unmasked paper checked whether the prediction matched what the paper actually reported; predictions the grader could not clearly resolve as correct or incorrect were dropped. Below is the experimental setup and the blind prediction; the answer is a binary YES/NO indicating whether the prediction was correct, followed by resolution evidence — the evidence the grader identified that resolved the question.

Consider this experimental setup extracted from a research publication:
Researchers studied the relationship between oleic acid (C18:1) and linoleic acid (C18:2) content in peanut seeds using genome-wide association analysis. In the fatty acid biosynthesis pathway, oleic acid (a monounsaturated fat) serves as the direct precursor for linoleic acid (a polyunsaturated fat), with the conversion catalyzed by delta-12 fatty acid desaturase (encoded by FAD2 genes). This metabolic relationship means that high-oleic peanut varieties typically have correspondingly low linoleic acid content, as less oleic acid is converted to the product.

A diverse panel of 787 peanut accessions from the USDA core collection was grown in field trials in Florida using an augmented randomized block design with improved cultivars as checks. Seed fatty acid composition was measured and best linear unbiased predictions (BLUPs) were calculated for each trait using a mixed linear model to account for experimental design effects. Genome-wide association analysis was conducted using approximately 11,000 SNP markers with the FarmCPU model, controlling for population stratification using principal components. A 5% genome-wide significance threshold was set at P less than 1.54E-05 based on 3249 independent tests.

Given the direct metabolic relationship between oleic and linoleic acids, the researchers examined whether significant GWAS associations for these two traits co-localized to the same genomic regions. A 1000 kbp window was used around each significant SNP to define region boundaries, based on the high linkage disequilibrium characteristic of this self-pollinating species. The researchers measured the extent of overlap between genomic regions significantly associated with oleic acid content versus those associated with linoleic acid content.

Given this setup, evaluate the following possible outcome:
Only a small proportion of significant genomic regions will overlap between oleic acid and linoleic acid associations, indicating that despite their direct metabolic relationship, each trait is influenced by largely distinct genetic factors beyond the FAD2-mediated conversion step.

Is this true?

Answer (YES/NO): YES